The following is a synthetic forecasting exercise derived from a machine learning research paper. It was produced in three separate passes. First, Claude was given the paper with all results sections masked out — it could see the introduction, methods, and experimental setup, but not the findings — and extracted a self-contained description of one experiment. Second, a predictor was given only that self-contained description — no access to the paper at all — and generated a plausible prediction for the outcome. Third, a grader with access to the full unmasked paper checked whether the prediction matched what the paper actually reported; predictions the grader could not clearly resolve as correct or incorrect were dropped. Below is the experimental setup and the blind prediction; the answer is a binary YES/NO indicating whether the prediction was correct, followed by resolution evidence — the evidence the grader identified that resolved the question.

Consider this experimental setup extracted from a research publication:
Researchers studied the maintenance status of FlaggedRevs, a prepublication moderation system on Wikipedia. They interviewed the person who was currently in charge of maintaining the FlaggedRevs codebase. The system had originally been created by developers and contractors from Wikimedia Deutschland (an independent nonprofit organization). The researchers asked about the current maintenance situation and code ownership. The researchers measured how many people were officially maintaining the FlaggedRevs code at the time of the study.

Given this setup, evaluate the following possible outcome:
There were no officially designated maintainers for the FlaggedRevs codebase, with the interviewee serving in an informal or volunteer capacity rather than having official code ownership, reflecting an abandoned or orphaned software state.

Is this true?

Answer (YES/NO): NO